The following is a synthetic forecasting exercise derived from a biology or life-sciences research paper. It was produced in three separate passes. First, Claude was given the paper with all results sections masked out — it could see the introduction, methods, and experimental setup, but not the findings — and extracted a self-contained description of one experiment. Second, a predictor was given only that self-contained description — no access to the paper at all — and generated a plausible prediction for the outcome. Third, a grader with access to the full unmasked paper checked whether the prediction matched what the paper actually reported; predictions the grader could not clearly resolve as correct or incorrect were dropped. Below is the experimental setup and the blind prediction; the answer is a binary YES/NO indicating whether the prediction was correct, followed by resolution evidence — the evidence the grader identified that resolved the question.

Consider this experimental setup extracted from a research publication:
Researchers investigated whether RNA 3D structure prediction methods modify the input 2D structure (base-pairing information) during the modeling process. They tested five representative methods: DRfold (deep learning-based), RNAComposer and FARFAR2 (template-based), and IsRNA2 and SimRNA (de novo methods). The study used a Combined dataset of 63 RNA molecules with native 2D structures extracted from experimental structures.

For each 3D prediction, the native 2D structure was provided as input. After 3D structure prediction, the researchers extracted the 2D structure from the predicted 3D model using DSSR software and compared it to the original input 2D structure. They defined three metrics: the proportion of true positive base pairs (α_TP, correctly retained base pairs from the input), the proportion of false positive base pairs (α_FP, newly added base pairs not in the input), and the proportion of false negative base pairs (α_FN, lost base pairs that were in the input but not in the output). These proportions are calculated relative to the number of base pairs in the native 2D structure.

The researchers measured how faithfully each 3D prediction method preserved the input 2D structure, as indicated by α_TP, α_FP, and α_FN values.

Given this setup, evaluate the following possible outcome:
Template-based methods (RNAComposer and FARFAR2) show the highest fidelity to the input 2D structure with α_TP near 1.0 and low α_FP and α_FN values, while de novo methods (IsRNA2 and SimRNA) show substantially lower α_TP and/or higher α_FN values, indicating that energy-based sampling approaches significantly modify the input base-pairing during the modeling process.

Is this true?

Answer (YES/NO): NO